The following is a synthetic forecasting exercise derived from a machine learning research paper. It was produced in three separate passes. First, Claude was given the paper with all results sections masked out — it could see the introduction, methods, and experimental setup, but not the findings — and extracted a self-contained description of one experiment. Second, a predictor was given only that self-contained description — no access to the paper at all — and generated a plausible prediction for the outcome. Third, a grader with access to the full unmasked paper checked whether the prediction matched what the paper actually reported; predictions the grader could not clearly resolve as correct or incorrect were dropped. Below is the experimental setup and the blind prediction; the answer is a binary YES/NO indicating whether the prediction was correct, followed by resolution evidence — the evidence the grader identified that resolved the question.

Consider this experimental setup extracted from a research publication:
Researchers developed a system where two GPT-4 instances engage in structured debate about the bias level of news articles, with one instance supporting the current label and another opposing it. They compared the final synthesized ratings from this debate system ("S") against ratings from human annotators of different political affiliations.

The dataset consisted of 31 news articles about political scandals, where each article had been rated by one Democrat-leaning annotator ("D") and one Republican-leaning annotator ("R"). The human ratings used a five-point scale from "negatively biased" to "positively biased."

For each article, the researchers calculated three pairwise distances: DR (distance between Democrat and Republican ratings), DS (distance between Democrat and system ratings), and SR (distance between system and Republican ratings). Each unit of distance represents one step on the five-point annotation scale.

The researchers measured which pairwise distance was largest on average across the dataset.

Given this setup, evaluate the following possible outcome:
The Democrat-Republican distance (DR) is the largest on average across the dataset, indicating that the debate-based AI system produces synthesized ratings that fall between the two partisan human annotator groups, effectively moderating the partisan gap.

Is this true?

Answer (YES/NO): YES